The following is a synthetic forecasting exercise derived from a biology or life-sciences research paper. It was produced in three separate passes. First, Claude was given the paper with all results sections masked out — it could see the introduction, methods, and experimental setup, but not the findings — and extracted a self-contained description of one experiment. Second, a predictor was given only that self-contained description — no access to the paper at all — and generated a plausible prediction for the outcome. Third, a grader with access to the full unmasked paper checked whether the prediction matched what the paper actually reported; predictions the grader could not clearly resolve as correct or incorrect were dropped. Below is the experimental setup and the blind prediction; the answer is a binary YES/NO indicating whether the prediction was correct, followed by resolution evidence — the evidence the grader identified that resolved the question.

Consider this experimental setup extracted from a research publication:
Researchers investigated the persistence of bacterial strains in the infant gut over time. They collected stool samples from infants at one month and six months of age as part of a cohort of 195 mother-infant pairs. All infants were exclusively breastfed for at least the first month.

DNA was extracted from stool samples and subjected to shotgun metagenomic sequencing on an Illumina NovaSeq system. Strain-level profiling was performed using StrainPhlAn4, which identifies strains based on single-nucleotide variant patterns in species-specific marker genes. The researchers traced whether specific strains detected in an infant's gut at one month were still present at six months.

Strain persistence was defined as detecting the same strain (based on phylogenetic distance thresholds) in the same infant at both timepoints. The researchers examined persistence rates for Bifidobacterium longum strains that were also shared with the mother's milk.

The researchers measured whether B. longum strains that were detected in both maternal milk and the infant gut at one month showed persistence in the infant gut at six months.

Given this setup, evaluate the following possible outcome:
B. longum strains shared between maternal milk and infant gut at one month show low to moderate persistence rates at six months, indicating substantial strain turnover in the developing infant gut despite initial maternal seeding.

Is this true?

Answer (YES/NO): YES